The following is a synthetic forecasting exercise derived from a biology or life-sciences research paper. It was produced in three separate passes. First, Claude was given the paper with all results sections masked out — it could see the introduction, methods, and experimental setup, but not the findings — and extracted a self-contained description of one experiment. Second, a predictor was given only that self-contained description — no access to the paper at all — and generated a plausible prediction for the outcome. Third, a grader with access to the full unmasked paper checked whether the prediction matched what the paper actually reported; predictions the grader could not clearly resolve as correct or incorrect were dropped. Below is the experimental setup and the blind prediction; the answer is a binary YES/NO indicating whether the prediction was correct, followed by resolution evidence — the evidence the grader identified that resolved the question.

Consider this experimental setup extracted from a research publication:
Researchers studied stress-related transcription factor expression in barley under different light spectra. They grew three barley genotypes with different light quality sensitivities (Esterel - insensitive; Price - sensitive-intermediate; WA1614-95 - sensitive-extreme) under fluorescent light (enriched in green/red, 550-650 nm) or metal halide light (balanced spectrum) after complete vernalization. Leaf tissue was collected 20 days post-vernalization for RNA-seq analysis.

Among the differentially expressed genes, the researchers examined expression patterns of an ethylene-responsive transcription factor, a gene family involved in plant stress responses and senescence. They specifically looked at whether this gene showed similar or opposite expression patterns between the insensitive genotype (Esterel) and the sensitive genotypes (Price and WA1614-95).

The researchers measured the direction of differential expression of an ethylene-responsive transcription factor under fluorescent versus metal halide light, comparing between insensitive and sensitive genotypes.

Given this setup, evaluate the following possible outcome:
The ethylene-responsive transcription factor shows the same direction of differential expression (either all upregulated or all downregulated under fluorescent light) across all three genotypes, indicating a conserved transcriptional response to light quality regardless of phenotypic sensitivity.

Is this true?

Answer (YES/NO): NO